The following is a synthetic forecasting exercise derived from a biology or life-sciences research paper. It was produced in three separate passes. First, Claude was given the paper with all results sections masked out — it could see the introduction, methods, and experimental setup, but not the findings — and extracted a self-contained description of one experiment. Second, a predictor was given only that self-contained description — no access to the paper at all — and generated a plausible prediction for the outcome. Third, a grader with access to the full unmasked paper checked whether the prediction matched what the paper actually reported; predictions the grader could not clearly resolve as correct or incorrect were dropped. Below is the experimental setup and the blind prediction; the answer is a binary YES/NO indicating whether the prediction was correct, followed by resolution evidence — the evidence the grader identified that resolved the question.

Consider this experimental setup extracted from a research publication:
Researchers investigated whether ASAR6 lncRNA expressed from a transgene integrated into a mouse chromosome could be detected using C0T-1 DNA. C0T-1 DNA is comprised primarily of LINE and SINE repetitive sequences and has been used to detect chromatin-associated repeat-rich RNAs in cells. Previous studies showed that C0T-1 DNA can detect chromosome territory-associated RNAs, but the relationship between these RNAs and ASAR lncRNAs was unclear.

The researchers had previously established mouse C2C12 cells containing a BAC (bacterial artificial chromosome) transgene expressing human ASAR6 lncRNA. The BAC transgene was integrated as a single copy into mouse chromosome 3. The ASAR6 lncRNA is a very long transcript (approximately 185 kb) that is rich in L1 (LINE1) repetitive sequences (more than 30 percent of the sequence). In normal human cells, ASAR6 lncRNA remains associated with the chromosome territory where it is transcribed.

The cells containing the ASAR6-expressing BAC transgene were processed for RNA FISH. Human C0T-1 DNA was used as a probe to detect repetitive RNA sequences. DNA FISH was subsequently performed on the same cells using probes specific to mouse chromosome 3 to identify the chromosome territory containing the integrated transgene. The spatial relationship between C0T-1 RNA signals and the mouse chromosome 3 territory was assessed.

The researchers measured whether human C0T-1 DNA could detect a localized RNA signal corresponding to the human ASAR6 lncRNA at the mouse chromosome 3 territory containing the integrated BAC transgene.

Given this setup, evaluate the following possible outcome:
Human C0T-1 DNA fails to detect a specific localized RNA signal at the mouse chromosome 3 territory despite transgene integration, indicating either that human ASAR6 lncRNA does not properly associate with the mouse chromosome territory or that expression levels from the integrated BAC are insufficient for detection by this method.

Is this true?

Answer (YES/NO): NO